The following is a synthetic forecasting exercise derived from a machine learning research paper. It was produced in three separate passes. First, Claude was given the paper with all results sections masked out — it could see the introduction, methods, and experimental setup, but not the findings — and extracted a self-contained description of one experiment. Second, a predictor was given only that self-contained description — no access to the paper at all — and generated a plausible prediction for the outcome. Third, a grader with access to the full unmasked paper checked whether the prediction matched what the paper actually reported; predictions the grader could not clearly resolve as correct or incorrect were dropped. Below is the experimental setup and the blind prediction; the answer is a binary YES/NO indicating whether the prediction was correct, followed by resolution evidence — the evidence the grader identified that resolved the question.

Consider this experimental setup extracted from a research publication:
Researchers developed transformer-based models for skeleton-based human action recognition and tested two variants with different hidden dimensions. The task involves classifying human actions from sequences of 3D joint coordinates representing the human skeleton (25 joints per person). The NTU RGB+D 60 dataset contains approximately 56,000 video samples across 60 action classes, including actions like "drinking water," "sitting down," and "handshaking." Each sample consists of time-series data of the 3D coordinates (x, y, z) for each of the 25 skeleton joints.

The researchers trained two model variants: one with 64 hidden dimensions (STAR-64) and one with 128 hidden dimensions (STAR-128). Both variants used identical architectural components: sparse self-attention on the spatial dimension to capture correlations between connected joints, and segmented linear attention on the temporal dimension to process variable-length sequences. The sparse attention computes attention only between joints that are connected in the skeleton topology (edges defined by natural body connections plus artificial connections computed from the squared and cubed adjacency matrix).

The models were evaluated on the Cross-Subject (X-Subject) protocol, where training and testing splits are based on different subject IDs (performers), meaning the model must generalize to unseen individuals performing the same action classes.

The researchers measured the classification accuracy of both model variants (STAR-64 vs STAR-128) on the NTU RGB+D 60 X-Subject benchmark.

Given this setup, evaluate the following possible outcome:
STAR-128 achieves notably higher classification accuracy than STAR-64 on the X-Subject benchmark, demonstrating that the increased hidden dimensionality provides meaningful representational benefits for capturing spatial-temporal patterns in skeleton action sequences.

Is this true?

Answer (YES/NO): YES